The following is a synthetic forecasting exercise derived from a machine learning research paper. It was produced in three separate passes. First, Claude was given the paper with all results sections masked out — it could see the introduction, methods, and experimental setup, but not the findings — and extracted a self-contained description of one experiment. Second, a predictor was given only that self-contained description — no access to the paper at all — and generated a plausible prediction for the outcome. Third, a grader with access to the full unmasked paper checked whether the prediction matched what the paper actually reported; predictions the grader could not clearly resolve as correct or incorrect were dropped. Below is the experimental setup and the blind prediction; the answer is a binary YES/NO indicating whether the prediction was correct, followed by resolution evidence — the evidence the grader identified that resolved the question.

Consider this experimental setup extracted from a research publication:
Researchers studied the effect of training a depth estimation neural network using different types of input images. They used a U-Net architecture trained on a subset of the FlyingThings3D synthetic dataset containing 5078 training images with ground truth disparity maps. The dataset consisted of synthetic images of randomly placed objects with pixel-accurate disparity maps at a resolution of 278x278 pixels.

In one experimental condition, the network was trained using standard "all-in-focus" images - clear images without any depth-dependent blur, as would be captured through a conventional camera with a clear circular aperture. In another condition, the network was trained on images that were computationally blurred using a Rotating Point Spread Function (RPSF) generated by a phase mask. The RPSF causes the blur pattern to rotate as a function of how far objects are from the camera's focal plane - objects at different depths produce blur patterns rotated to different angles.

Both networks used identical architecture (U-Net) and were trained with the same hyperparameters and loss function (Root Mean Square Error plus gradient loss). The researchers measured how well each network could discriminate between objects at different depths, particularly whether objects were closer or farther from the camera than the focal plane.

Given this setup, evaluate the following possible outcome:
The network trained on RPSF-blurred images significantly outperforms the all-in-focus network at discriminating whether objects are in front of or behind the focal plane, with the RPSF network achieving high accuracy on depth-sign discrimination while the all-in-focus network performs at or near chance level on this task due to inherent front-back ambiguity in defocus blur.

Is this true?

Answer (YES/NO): YES